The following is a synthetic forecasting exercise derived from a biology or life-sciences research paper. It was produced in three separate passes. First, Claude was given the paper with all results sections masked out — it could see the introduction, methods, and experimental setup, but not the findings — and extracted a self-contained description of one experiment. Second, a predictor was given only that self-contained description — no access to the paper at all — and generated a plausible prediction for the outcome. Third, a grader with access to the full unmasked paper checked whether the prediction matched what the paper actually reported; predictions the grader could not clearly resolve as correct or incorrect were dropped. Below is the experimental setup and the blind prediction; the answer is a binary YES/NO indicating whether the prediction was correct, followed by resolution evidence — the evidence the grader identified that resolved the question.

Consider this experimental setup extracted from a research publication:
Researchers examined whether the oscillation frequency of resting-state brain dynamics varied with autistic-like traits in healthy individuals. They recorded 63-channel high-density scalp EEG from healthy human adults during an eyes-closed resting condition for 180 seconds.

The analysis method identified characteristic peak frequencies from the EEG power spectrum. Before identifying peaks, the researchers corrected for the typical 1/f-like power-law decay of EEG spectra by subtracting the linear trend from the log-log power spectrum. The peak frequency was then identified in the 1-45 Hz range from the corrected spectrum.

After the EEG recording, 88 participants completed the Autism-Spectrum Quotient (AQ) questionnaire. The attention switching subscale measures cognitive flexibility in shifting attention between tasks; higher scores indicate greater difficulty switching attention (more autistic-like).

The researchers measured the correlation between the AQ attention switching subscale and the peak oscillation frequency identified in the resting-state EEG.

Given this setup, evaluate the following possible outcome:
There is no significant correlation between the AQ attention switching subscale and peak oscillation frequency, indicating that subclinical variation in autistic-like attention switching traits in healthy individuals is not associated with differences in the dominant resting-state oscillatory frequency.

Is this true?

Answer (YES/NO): NO